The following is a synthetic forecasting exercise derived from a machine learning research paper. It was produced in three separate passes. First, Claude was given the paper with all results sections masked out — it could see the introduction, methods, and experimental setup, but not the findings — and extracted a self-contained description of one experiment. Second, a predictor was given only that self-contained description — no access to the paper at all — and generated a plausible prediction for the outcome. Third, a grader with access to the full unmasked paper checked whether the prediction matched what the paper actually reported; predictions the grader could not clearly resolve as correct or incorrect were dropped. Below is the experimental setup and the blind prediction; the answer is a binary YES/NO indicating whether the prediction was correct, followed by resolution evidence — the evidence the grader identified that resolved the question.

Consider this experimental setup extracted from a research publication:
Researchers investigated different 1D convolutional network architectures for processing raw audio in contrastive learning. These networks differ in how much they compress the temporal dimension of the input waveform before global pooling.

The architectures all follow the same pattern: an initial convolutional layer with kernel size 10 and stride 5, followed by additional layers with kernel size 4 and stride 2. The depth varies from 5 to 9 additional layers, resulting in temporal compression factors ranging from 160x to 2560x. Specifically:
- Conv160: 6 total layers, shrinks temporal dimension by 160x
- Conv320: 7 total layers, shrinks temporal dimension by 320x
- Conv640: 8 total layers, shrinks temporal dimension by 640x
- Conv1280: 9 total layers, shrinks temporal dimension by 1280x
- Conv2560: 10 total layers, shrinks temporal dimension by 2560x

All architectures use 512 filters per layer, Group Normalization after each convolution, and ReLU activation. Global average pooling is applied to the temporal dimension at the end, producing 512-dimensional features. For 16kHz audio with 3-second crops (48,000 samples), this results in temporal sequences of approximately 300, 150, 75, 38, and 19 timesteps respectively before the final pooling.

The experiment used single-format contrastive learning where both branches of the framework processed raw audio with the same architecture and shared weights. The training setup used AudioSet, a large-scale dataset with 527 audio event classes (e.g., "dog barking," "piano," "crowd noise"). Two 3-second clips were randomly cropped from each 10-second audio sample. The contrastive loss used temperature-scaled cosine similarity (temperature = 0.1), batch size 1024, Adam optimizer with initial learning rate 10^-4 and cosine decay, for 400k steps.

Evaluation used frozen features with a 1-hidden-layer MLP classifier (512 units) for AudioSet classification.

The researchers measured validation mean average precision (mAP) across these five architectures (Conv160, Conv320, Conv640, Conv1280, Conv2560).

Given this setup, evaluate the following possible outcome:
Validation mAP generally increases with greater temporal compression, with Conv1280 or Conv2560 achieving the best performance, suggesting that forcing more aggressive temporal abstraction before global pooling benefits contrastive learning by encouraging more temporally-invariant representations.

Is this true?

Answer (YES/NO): YES